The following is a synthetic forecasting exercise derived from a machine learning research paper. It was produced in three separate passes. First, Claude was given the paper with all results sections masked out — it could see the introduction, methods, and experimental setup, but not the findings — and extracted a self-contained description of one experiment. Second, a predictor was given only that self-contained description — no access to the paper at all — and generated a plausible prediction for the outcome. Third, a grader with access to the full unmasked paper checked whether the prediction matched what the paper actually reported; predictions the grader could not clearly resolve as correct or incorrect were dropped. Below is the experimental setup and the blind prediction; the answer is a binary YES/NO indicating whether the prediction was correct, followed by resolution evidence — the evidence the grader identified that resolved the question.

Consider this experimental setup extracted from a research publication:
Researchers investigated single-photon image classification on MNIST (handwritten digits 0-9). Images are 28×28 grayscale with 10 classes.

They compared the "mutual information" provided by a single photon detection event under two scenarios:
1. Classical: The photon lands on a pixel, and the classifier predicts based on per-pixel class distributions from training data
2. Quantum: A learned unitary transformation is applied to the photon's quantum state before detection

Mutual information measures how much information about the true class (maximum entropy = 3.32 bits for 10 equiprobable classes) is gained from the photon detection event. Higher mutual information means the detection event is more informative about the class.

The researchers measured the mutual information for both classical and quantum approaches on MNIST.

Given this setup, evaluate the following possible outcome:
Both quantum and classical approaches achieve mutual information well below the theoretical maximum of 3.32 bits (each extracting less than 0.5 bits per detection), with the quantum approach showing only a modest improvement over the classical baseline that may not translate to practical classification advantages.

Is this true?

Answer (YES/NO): NO